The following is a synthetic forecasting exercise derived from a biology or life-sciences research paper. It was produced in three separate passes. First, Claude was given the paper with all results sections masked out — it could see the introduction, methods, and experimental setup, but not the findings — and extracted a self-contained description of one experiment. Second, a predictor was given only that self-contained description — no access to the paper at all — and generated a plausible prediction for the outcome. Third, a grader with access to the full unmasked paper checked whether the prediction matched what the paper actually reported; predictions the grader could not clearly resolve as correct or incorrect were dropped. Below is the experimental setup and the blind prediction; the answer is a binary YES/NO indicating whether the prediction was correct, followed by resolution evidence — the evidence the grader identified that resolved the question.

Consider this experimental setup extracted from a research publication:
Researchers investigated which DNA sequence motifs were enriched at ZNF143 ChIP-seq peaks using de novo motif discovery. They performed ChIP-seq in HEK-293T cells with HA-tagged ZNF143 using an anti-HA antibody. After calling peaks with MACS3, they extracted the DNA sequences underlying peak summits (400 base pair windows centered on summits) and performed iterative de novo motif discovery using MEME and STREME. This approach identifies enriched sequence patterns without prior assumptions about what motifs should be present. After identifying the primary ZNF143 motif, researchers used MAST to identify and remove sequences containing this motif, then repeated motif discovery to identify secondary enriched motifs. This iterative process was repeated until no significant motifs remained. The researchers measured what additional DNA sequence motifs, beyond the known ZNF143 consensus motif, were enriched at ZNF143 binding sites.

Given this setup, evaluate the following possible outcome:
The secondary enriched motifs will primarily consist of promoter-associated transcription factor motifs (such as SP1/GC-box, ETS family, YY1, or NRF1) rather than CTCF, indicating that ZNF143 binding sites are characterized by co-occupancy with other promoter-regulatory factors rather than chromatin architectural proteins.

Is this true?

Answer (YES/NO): NO